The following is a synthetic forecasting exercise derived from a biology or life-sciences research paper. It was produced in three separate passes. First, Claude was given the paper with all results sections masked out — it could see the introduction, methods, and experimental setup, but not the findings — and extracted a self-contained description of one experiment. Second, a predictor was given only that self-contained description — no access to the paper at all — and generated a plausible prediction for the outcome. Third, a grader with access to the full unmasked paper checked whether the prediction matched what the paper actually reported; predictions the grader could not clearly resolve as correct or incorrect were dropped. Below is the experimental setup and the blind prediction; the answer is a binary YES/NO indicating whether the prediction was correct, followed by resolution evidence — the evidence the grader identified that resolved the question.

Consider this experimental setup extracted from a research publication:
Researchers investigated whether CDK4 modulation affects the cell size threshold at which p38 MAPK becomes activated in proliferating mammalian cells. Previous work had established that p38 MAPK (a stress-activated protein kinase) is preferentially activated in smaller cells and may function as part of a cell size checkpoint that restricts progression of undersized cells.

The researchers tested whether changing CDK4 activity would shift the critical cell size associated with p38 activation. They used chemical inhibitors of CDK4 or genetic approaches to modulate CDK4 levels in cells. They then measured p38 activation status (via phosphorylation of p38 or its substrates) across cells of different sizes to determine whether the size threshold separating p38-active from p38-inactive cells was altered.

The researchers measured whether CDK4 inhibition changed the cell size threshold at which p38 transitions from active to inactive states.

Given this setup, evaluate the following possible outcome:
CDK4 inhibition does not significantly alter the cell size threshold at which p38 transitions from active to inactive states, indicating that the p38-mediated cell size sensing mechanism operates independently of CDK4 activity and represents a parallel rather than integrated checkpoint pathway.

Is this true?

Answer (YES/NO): NO